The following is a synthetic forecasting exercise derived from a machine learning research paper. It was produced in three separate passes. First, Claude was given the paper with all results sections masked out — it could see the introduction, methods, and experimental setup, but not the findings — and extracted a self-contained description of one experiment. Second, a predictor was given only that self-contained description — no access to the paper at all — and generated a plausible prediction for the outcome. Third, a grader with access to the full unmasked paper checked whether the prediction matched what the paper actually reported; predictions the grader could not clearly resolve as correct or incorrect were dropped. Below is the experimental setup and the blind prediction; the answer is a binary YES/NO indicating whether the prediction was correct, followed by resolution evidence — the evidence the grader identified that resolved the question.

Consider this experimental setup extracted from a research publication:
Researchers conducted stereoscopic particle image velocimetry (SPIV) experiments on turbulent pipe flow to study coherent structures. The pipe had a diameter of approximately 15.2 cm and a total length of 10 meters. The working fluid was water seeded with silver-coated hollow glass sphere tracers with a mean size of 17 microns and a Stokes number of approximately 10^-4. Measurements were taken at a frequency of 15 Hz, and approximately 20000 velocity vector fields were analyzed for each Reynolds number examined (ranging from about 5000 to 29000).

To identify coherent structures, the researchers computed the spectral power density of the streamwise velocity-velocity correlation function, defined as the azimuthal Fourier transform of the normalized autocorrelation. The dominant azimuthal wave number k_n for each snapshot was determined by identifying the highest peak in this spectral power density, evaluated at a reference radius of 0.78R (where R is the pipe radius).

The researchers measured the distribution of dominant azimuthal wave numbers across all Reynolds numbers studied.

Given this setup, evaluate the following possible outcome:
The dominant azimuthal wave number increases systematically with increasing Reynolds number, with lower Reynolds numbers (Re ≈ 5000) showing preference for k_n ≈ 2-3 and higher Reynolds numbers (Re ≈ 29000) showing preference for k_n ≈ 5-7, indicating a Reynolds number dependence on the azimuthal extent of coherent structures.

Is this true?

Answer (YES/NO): NO